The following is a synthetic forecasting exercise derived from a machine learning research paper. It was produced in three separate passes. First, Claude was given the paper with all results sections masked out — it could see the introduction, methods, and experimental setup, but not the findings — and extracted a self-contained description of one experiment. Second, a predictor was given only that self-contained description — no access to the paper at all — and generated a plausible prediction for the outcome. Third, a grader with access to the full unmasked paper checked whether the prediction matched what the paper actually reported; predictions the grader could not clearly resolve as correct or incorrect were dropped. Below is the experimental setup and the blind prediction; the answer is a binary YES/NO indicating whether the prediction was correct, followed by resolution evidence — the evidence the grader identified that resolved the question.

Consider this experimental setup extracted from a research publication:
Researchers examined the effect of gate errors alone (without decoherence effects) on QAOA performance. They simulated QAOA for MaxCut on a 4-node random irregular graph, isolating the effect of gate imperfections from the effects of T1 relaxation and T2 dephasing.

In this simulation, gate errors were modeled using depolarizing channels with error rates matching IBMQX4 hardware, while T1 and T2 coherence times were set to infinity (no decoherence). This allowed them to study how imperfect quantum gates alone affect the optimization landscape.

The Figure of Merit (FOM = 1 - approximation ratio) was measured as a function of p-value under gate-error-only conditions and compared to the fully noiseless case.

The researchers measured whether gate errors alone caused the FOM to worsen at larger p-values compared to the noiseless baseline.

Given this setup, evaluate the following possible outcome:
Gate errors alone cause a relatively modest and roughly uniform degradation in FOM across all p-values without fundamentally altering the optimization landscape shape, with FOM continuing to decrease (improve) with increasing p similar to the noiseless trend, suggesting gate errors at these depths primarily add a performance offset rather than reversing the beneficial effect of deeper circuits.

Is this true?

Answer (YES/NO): NO